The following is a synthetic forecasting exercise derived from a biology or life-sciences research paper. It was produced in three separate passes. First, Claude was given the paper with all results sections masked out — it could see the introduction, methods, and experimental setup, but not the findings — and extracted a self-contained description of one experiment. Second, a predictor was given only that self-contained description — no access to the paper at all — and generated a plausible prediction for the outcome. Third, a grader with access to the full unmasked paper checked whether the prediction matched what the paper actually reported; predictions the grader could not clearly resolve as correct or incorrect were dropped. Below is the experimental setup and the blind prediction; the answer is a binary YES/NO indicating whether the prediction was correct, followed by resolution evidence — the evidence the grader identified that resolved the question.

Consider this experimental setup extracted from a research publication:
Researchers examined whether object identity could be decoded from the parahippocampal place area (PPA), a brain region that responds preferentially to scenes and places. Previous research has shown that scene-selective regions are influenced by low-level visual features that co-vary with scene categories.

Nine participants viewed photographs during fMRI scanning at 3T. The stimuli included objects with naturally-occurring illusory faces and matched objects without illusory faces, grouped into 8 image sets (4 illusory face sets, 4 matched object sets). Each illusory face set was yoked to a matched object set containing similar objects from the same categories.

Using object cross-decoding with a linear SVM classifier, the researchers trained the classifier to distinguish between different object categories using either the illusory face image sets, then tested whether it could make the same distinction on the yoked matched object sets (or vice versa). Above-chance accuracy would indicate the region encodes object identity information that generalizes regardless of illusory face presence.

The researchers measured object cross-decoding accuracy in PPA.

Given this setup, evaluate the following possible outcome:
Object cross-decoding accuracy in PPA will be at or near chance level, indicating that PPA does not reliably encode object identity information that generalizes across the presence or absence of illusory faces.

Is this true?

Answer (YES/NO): NO